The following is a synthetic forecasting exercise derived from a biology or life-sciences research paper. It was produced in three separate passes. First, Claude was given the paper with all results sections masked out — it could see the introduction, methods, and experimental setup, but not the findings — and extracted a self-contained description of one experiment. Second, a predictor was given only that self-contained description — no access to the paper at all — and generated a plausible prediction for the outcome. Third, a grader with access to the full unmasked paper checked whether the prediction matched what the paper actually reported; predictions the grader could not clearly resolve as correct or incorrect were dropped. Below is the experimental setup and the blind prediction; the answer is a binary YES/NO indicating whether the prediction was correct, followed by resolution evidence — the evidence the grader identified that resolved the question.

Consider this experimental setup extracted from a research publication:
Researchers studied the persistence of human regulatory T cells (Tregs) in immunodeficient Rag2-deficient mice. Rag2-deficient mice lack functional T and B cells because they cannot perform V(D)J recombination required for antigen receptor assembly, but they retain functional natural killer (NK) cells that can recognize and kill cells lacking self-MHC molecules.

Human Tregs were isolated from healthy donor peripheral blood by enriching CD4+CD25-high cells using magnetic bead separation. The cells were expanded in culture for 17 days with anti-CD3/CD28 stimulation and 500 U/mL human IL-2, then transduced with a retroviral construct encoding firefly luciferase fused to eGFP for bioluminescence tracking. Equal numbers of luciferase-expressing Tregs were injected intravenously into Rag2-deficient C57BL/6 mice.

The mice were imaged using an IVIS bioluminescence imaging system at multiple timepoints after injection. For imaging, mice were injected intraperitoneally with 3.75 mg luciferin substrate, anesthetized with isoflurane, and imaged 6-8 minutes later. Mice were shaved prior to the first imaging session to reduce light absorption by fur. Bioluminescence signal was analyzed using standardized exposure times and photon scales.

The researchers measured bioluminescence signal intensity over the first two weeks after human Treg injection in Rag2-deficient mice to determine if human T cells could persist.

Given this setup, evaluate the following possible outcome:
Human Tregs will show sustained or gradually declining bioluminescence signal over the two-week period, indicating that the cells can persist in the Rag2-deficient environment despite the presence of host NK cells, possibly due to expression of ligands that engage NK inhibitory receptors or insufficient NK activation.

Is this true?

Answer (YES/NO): NO